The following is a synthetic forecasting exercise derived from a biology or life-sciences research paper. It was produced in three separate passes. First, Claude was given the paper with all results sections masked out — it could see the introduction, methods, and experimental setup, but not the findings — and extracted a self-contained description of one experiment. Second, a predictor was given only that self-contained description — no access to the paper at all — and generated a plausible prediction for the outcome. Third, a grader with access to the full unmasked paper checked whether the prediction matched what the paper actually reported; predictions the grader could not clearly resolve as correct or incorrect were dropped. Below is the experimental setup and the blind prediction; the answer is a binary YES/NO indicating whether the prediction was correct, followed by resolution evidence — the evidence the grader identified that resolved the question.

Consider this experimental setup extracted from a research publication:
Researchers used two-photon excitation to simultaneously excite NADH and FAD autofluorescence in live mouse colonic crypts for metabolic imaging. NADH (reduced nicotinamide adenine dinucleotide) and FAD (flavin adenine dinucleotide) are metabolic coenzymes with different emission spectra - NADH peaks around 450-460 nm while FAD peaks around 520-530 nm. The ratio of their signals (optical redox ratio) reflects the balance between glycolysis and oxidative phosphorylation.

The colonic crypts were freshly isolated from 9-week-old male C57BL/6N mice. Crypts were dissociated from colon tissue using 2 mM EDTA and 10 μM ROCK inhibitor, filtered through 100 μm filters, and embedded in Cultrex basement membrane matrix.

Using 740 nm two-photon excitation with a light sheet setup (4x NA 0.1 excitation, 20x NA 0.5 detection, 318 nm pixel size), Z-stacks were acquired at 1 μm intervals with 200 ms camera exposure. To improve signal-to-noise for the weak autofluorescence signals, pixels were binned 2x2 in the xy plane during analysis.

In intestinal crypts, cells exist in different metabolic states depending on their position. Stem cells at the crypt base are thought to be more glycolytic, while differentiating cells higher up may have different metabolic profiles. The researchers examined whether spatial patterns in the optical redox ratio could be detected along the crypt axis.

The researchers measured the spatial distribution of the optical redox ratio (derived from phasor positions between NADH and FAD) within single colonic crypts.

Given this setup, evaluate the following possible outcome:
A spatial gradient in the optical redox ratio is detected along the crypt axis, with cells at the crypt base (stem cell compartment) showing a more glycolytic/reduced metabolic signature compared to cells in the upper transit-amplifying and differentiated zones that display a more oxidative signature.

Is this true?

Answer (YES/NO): YES